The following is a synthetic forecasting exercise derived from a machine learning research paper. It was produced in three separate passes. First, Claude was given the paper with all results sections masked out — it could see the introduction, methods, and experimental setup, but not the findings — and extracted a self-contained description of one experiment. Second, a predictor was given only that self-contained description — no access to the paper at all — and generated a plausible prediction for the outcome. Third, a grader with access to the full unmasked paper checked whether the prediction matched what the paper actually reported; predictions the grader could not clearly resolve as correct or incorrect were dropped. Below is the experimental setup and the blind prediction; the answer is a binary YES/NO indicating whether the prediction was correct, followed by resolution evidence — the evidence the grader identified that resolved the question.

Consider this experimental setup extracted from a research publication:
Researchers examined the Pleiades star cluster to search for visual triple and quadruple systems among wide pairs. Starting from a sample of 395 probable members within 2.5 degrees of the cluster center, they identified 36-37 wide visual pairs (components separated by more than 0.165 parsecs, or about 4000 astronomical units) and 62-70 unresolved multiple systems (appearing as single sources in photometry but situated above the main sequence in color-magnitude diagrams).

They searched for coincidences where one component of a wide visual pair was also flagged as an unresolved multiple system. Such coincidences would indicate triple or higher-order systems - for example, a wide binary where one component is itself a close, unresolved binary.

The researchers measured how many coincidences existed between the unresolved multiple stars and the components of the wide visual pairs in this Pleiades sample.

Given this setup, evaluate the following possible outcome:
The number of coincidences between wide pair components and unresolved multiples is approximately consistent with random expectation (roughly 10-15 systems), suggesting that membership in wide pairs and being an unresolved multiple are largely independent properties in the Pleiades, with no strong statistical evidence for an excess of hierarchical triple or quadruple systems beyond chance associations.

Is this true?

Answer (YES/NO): NO